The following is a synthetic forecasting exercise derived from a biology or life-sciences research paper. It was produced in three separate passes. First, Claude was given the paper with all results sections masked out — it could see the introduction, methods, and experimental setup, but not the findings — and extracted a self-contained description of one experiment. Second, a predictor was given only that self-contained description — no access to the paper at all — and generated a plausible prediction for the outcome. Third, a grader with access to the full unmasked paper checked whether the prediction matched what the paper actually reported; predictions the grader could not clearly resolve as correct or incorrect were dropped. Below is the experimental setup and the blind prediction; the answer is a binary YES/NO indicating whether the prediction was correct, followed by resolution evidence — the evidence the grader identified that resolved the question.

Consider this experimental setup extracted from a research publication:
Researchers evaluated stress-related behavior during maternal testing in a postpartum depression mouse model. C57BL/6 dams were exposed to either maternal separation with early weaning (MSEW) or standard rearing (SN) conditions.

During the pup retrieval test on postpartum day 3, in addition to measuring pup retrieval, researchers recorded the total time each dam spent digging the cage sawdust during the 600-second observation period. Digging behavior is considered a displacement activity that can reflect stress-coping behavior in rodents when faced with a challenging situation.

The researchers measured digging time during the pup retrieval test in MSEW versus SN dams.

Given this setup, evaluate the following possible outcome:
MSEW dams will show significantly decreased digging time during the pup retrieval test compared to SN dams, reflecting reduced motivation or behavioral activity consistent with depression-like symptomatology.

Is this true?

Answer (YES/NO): NO